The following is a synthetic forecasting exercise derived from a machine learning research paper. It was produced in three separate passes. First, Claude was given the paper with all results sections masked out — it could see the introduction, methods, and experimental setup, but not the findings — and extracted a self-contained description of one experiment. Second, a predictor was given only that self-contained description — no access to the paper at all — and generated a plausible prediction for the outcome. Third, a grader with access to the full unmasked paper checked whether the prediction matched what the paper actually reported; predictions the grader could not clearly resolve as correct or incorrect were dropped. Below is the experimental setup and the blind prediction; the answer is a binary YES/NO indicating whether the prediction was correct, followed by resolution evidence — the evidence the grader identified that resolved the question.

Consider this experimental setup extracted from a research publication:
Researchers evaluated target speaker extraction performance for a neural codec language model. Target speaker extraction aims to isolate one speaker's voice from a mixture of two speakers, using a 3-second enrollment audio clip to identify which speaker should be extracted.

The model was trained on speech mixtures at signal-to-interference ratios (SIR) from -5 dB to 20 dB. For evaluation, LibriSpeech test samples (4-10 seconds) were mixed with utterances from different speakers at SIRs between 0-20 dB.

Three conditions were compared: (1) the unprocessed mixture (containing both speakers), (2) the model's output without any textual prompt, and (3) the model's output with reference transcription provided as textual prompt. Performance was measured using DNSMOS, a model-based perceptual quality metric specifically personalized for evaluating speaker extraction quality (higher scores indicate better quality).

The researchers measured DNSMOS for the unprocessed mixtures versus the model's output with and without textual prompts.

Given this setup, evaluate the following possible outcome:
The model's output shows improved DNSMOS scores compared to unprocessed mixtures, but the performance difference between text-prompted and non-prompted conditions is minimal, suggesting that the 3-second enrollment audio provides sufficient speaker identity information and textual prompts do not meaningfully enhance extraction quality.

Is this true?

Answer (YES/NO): NO